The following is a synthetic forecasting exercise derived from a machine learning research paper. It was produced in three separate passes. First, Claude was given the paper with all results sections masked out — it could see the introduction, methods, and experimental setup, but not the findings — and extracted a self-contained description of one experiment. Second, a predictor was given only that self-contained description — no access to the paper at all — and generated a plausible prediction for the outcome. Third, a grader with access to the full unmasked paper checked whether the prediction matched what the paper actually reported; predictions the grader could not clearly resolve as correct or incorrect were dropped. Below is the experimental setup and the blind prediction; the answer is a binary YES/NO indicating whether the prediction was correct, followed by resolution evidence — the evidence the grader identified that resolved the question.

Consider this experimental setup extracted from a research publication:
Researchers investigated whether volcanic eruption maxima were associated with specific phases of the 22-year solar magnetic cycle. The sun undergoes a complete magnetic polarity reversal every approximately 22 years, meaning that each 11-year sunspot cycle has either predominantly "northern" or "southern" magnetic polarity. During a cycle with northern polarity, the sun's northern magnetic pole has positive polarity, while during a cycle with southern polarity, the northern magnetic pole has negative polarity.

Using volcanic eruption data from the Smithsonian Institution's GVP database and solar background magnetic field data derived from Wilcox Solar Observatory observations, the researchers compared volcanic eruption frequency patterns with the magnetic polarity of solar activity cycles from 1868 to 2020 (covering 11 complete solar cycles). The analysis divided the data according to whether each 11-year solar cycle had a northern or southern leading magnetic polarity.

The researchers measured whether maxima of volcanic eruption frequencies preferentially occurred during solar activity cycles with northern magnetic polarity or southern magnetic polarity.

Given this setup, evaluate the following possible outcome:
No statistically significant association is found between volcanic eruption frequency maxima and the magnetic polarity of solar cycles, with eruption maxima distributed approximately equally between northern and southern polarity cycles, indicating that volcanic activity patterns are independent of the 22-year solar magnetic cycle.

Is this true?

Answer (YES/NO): NO